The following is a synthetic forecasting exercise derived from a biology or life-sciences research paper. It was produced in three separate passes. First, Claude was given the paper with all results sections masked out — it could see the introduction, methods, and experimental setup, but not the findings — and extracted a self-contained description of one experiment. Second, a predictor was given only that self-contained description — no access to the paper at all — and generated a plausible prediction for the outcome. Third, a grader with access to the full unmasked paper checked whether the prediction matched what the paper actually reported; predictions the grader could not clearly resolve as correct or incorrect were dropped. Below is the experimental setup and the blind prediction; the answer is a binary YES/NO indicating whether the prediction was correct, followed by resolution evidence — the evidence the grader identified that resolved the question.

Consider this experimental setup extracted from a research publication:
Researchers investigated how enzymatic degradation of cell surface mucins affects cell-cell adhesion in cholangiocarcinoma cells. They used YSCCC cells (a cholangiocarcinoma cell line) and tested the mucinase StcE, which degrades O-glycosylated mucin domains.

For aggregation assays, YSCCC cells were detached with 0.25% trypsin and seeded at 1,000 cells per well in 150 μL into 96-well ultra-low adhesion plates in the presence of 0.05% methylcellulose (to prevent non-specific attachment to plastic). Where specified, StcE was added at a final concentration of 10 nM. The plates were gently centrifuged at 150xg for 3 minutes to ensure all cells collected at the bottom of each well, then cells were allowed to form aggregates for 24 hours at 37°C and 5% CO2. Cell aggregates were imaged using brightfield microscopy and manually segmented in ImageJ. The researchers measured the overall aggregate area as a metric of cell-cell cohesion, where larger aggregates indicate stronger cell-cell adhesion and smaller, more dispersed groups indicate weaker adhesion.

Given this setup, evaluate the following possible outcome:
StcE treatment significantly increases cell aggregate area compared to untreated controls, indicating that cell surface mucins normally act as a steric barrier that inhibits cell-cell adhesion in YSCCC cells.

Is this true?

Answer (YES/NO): NO